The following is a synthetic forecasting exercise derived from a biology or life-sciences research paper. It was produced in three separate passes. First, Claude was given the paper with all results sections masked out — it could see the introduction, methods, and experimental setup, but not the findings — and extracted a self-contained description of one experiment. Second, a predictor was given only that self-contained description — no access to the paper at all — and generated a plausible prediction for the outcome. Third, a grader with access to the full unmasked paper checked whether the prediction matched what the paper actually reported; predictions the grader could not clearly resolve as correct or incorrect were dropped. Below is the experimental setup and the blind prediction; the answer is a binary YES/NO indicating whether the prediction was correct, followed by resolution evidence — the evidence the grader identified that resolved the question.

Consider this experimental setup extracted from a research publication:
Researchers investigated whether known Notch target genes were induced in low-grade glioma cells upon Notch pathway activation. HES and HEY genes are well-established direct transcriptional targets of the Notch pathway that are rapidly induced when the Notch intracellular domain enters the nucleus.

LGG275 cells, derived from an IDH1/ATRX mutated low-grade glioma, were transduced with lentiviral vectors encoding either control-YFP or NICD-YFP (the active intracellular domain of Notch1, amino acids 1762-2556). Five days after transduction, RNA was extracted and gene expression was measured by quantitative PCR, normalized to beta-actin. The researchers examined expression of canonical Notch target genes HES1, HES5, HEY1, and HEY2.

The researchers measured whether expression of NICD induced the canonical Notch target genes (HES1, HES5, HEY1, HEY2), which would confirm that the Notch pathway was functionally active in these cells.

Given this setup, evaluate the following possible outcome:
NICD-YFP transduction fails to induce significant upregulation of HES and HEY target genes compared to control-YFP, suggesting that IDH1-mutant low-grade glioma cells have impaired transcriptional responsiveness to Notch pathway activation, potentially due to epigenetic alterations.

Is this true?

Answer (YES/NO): NO